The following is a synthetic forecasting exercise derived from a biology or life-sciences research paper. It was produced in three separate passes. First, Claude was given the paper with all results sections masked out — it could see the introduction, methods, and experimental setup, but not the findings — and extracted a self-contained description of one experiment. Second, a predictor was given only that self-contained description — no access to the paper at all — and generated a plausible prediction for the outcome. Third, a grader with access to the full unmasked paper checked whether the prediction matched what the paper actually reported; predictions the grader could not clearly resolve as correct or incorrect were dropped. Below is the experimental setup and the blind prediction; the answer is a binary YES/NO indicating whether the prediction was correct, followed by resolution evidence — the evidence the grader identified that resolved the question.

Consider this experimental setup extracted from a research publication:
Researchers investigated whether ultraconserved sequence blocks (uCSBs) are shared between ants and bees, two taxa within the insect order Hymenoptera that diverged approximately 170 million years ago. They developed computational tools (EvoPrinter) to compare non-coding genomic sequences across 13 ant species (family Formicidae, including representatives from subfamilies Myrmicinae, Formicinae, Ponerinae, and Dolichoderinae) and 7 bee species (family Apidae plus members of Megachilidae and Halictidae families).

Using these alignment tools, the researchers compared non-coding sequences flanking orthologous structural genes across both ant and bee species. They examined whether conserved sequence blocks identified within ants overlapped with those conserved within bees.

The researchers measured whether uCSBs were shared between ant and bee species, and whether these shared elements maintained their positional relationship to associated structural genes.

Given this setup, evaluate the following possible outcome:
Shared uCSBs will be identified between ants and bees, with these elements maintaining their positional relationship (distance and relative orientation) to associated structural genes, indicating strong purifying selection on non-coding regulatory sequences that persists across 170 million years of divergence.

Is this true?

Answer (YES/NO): YES